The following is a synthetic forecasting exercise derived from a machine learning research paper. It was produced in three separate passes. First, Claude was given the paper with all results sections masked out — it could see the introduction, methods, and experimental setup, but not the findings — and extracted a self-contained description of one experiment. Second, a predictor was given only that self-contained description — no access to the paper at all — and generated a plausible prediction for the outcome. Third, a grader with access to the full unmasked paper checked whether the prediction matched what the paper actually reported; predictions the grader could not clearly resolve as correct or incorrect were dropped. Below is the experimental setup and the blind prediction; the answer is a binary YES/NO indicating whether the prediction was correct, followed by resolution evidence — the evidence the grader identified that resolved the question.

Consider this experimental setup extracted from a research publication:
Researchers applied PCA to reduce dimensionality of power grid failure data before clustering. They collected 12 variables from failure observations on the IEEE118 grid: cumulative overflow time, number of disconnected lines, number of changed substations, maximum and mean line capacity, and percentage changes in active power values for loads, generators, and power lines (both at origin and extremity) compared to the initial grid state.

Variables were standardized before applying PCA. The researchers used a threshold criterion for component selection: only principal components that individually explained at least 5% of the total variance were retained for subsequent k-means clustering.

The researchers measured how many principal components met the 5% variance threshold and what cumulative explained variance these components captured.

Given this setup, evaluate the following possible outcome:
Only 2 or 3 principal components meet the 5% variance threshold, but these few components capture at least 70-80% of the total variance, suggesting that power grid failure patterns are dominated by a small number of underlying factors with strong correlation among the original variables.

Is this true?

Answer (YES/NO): NO